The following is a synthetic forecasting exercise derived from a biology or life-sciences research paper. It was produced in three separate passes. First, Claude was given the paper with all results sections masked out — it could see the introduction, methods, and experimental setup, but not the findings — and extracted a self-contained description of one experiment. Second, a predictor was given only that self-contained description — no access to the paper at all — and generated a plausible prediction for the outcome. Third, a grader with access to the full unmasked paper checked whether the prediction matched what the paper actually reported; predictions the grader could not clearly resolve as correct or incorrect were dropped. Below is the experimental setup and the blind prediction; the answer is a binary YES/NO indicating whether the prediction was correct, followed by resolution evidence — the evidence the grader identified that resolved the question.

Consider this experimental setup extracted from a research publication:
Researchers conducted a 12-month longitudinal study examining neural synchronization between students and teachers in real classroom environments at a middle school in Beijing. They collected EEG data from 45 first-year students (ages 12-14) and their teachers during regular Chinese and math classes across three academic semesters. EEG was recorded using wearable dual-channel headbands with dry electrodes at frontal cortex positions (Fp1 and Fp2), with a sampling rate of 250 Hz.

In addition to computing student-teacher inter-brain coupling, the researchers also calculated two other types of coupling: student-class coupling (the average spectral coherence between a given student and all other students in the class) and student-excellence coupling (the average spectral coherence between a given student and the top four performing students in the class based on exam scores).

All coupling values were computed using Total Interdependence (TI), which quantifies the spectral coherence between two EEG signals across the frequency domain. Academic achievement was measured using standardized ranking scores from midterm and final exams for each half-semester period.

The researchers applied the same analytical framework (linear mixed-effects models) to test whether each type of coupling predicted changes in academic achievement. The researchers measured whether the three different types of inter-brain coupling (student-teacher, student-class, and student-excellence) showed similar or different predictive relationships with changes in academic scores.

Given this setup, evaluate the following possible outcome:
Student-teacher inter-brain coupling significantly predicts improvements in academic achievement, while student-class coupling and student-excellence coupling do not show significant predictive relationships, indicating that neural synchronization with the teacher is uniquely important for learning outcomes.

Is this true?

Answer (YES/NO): NO